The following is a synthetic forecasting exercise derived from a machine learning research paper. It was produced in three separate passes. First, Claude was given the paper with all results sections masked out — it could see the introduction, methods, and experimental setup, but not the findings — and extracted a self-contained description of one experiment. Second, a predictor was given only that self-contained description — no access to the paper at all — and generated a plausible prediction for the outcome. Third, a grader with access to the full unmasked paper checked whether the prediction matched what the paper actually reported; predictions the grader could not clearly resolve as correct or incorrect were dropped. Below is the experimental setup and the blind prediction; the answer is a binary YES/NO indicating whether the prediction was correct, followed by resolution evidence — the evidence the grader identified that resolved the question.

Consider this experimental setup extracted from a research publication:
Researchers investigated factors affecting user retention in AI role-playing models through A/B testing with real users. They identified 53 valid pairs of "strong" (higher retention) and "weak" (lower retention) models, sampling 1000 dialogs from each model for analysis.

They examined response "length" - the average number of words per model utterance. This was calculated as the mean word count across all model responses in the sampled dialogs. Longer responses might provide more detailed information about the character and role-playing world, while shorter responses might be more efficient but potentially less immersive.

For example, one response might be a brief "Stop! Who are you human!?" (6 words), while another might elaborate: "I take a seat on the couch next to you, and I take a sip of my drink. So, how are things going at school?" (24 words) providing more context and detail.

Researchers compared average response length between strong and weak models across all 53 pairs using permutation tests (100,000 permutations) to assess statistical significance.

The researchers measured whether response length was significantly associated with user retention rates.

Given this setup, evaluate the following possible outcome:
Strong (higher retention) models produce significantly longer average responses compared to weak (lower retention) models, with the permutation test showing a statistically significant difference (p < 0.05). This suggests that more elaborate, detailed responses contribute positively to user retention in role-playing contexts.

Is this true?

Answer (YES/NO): YES